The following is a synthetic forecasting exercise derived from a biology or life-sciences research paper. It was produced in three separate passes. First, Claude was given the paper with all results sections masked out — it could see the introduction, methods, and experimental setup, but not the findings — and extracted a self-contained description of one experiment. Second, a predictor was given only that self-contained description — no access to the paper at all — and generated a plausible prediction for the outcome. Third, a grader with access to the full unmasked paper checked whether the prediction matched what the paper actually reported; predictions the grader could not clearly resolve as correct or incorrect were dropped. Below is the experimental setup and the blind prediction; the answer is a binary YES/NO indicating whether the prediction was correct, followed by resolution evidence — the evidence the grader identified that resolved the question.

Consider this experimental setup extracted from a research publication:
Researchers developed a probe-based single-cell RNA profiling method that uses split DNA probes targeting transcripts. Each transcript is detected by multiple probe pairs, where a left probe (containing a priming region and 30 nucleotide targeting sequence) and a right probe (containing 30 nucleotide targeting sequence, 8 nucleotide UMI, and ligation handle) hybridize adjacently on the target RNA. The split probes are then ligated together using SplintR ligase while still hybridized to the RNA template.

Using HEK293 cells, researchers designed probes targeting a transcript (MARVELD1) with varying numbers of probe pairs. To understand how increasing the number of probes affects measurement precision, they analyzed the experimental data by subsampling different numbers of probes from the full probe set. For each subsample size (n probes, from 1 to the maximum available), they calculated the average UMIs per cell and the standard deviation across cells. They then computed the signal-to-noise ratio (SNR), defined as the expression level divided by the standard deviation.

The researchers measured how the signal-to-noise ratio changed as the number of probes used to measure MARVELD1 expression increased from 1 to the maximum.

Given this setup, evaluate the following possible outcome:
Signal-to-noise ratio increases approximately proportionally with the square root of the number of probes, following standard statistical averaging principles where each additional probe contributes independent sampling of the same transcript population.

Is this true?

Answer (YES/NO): YES